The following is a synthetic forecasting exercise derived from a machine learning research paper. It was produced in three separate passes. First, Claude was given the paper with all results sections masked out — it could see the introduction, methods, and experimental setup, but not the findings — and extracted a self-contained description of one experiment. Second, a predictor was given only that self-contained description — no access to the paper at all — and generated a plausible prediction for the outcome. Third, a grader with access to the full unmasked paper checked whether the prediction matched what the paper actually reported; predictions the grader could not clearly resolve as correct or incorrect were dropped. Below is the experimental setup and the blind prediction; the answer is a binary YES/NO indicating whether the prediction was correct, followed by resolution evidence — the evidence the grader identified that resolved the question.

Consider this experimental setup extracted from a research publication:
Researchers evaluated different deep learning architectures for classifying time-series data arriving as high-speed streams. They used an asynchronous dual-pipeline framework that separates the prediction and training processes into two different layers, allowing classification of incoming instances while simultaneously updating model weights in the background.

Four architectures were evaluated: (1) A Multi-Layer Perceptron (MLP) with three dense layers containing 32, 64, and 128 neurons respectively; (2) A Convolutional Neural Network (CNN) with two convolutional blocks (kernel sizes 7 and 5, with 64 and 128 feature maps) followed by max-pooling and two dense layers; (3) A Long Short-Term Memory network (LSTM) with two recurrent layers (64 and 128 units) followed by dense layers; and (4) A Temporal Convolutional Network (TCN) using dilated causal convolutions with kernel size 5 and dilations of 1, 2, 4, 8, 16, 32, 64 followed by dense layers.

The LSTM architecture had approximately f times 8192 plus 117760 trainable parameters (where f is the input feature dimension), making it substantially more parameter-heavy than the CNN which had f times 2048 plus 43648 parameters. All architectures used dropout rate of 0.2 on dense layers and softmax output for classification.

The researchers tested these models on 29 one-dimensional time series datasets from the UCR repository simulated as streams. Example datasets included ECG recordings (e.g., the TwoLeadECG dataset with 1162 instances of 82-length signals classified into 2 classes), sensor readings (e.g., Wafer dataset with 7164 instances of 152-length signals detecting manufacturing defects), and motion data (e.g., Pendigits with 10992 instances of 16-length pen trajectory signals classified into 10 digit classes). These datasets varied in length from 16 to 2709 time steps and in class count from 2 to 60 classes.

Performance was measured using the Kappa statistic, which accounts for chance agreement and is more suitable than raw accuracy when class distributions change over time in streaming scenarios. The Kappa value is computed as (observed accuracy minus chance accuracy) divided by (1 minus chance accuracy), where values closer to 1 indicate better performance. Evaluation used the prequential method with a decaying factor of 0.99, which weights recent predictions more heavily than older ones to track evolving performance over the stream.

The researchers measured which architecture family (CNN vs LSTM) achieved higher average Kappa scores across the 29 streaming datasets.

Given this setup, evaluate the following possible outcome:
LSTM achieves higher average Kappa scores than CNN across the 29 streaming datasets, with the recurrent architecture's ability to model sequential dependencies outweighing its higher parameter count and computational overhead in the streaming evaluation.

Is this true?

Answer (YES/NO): NO